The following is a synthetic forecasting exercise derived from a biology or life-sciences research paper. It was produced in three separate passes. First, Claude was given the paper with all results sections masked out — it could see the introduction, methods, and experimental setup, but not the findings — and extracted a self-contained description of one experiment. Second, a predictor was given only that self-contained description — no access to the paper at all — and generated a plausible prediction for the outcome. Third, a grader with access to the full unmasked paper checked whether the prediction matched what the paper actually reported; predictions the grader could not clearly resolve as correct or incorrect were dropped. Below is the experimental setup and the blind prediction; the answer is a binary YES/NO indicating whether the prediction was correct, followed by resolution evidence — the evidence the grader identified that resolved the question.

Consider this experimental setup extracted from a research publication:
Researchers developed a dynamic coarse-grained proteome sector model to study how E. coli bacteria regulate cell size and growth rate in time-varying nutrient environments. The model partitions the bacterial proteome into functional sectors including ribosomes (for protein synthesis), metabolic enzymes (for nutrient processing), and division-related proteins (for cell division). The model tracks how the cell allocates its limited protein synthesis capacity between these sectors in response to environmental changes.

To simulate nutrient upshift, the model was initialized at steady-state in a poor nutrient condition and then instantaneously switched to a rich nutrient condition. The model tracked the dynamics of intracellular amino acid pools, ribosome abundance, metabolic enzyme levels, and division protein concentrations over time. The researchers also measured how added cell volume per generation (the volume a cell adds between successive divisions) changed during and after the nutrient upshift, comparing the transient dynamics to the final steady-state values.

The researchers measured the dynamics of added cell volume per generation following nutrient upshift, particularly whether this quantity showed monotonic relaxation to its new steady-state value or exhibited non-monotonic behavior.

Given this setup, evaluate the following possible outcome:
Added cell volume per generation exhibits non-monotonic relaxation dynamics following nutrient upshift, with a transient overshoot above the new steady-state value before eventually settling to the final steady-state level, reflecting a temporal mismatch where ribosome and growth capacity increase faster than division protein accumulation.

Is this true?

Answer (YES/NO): YES